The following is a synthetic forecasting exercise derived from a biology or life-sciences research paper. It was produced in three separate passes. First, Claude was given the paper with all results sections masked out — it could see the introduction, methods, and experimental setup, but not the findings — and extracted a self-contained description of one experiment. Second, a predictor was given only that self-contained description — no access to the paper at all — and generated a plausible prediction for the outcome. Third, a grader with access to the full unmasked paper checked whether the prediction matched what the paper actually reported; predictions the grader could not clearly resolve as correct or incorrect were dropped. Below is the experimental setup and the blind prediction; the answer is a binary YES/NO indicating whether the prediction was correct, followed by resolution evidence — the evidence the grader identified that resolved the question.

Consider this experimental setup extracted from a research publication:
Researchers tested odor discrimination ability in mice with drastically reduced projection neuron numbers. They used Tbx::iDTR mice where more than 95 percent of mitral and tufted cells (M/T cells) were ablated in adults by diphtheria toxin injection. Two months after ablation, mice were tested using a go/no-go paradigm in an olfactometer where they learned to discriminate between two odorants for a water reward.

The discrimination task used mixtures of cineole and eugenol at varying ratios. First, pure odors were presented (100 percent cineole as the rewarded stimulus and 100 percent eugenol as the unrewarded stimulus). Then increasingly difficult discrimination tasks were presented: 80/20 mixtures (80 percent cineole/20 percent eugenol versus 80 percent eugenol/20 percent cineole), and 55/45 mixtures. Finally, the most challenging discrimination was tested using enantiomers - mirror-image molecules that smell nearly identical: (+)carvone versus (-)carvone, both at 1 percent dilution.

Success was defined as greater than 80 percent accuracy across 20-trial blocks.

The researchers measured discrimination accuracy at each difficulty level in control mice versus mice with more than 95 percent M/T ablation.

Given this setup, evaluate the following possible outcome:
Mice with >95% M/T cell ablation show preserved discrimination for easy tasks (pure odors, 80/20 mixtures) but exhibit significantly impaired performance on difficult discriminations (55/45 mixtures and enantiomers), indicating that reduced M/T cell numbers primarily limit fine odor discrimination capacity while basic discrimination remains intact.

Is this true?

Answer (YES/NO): NO